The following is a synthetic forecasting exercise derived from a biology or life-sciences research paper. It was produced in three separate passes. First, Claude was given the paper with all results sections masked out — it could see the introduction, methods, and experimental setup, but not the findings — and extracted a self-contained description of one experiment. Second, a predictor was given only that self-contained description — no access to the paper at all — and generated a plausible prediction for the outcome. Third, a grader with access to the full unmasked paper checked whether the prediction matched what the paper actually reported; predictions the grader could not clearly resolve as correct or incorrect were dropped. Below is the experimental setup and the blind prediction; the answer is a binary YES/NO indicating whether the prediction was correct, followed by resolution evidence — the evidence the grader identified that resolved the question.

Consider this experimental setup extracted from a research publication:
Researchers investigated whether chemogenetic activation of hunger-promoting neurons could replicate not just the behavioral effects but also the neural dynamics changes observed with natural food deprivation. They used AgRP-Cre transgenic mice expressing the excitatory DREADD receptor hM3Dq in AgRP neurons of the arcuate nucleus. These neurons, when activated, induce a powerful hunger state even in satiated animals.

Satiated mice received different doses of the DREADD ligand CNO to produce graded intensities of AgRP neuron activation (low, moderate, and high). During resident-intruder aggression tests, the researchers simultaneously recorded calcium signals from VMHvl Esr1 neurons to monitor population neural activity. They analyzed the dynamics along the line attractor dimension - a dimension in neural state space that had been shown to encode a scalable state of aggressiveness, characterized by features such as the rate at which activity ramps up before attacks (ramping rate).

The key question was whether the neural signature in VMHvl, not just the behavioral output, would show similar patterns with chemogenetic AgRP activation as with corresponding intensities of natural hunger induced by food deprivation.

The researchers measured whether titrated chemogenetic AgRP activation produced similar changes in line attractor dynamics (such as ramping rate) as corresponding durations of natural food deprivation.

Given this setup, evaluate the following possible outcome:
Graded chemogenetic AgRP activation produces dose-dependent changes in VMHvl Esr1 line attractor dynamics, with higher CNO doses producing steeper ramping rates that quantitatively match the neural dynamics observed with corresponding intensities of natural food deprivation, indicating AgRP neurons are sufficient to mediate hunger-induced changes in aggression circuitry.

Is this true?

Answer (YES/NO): NO